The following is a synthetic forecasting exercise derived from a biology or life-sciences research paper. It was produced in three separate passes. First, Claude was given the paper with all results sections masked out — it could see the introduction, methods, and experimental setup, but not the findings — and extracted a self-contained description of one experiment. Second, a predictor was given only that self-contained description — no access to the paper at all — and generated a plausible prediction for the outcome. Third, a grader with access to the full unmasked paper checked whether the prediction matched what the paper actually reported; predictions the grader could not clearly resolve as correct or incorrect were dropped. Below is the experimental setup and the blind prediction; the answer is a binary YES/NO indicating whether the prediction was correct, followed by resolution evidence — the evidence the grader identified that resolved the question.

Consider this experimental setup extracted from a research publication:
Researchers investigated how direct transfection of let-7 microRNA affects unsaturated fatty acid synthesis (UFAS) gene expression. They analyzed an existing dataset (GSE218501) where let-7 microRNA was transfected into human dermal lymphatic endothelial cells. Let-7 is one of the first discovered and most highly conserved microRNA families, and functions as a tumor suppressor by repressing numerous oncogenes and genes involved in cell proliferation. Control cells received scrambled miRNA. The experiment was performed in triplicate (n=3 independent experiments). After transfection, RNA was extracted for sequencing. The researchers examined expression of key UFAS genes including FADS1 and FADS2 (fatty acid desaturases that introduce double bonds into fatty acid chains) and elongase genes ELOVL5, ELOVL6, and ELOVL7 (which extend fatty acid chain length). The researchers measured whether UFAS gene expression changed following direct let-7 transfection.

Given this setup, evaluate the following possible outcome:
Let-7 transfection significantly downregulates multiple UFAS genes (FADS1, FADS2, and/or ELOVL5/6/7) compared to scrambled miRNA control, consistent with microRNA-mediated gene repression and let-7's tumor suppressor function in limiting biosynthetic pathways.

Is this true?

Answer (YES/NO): NO